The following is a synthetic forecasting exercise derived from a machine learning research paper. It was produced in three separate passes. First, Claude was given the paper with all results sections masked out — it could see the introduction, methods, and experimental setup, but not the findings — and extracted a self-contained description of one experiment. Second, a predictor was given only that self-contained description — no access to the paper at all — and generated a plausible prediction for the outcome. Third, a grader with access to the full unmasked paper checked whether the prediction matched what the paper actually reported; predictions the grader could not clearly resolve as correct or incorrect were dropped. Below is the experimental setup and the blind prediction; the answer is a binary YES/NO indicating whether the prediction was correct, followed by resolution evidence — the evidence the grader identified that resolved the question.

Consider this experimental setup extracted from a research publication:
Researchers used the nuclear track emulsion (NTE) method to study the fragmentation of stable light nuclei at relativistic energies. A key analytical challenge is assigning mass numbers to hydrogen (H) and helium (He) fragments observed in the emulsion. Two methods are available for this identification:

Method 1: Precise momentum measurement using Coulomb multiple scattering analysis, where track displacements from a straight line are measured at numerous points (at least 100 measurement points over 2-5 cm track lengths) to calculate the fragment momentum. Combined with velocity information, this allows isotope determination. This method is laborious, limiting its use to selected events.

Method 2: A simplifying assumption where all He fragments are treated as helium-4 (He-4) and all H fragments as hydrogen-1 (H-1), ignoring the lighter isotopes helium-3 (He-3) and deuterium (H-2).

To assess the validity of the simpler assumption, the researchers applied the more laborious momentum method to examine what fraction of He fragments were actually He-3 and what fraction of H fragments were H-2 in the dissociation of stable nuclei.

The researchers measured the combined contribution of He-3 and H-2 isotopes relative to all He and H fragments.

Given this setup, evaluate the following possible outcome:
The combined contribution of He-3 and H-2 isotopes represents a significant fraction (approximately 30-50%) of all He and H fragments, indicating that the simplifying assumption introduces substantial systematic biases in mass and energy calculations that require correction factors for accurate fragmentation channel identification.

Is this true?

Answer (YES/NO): NO